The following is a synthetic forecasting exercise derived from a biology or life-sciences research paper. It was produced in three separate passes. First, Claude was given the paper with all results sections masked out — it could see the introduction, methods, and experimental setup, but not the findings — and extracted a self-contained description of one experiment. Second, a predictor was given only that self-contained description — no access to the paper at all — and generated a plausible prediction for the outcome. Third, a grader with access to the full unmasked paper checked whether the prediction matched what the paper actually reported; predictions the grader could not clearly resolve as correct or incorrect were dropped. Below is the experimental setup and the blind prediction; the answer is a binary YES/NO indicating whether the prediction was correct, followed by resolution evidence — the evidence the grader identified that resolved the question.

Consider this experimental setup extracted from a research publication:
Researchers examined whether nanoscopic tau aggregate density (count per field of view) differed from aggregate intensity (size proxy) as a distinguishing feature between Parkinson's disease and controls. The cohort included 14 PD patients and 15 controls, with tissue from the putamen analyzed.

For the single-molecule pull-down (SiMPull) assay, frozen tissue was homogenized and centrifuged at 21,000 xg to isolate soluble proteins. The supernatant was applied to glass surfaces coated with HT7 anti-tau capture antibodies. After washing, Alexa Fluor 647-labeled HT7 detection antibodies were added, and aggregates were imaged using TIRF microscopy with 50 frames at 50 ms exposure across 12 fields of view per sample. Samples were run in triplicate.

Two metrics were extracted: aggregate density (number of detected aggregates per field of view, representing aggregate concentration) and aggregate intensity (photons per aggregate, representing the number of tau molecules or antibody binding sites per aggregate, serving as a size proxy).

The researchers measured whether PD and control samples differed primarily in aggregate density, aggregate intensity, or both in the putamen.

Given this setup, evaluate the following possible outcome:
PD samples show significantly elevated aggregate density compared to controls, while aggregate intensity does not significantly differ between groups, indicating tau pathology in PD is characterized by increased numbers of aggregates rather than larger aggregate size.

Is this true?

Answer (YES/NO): NO